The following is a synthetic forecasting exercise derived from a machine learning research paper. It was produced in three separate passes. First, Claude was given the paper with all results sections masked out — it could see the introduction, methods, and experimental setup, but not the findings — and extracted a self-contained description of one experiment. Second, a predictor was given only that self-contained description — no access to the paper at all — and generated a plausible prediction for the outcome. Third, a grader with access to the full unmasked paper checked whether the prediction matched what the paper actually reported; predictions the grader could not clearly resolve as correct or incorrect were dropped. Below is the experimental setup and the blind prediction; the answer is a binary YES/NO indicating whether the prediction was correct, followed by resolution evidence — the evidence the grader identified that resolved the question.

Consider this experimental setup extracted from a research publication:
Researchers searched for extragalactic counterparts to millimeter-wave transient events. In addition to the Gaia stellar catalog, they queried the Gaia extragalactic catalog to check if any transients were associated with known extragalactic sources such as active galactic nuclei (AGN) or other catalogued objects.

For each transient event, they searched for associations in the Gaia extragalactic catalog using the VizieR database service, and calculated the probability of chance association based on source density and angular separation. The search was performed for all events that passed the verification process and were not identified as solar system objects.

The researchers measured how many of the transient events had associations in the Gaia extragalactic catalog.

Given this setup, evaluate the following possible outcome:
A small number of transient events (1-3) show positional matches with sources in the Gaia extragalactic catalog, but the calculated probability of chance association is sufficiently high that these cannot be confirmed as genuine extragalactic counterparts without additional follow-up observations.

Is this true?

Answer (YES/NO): NO